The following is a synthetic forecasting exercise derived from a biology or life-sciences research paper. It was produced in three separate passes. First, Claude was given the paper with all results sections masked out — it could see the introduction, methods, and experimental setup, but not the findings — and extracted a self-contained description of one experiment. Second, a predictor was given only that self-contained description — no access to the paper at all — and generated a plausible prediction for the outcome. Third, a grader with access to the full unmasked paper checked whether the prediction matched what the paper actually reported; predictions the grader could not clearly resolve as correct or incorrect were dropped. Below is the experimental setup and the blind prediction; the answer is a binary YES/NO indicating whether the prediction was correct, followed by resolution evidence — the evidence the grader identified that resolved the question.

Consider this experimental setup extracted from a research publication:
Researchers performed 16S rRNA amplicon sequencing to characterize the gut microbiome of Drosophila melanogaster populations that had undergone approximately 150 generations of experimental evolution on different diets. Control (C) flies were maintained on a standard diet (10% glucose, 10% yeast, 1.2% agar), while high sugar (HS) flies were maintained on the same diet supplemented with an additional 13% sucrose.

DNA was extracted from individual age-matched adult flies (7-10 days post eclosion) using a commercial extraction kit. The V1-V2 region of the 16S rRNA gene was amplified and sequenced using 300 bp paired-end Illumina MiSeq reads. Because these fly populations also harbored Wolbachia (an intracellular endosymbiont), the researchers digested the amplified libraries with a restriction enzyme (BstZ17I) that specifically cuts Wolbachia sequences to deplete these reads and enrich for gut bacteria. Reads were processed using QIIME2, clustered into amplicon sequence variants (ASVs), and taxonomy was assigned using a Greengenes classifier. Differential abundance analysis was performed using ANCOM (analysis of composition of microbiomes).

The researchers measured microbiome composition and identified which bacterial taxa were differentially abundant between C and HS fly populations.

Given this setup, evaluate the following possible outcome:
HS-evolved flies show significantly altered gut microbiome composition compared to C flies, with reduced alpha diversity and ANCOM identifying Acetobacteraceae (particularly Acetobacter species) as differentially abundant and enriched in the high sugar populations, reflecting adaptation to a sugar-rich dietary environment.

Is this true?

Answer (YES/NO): YES